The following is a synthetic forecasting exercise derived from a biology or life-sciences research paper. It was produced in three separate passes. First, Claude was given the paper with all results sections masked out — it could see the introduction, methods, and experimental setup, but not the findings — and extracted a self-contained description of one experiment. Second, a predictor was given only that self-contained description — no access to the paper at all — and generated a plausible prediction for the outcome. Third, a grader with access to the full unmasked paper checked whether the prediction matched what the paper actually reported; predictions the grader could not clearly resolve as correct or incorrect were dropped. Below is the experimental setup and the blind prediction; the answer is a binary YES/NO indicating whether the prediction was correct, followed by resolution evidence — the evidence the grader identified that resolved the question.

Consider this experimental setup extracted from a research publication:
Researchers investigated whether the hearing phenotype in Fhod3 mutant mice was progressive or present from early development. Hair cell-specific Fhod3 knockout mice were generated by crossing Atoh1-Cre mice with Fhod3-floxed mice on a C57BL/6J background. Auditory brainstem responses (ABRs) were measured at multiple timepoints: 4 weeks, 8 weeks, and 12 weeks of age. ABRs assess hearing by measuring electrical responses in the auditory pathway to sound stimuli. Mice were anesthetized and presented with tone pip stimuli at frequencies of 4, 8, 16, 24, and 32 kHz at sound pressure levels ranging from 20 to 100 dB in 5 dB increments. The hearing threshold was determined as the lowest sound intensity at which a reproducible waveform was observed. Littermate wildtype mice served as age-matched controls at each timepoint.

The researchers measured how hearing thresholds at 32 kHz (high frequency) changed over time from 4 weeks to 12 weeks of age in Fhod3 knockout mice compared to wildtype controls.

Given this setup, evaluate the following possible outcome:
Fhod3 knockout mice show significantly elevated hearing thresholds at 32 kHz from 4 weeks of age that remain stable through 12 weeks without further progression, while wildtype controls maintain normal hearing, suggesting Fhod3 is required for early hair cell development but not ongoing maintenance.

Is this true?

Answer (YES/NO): NO